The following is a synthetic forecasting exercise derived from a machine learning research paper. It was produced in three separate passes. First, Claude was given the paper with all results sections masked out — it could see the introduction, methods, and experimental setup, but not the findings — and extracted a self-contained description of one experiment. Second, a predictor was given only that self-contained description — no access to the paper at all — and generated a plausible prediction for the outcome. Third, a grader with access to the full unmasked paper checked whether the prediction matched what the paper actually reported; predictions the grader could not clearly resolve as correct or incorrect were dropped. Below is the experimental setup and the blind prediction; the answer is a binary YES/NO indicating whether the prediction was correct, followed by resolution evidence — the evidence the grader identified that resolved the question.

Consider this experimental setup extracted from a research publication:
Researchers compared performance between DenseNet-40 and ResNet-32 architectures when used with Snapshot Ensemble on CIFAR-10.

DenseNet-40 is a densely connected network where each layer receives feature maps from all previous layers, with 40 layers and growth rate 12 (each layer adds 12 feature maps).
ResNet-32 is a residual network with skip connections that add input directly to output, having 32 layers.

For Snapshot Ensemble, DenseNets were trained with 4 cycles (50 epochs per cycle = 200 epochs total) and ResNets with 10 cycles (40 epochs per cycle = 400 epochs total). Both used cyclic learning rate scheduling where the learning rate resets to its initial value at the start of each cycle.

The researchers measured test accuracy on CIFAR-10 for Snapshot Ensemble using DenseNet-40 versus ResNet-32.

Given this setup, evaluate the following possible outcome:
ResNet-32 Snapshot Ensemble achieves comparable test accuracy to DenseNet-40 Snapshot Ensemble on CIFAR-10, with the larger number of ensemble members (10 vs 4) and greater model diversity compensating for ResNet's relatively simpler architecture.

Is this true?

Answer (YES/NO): NO